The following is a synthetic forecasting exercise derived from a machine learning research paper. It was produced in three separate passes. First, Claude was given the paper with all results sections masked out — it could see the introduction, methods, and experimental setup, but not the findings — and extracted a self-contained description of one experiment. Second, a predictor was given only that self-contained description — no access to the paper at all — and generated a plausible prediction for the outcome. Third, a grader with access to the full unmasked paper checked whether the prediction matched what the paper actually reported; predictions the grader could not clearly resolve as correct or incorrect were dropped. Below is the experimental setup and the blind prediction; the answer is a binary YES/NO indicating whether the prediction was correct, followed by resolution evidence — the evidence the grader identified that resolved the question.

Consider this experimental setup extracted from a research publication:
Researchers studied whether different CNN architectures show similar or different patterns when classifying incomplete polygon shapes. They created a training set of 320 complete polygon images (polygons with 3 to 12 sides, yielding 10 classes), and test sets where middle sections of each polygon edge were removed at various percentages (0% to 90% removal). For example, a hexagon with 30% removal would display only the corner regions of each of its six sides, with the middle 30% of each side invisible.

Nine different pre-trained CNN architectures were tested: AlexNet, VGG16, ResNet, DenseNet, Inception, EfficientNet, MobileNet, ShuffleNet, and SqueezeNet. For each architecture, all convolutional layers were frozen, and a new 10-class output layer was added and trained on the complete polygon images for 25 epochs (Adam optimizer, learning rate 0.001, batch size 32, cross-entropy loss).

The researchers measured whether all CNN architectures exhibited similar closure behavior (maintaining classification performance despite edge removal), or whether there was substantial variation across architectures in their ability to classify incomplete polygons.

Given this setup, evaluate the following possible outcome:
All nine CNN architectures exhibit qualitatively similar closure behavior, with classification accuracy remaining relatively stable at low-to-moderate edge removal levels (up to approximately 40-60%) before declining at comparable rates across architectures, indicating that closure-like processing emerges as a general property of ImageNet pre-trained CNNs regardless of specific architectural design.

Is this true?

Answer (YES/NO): NO